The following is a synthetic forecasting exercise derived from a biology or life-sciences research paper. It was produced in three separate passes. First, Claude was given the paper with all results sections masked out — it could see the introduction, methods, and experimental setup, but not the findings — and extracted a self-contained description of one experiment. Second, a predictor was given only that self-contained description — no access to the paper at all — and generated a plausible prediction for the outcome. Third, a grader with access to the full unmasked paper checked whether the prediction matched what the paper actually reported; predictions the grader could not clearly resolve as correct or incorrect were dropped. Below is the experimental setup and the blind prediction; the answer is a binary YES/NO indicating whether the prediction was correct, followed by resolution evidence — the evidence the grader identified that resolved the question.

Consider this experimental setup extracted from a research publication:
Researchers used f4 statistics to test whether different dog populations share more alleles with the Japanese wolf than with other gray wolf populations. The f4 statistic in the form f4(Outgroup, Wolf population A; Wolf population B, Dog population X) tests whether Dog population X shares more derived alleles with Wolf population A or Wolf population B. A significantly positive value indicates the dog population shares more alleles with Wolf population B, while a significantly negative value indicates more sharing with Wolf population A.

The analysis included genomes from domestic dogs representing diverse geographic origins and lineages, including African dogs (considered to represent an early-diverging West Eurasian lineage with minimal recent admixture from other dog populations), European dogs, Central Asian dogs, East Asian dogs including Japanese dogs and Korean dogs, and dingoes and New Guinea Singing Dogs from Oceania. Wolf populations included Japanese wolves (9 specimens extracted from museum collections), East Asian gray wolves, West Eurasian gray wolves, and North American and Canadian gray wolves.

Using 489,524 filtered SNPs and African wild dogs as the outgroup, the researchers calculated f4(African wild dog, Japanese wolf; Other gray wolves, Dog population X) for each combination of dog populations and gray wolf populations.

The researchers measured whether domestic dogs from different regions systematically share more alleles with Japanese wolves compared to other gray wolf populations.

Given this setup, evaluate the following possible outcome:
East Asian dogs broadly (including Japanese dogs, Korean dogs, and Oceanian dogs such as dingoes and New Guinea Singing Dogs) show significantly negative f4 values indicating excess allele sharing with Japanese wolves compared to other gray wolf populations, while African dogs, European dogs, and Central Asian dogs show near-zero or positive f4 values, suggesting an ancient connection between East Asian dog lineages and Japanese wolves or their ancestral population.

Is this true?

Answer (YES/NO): YES